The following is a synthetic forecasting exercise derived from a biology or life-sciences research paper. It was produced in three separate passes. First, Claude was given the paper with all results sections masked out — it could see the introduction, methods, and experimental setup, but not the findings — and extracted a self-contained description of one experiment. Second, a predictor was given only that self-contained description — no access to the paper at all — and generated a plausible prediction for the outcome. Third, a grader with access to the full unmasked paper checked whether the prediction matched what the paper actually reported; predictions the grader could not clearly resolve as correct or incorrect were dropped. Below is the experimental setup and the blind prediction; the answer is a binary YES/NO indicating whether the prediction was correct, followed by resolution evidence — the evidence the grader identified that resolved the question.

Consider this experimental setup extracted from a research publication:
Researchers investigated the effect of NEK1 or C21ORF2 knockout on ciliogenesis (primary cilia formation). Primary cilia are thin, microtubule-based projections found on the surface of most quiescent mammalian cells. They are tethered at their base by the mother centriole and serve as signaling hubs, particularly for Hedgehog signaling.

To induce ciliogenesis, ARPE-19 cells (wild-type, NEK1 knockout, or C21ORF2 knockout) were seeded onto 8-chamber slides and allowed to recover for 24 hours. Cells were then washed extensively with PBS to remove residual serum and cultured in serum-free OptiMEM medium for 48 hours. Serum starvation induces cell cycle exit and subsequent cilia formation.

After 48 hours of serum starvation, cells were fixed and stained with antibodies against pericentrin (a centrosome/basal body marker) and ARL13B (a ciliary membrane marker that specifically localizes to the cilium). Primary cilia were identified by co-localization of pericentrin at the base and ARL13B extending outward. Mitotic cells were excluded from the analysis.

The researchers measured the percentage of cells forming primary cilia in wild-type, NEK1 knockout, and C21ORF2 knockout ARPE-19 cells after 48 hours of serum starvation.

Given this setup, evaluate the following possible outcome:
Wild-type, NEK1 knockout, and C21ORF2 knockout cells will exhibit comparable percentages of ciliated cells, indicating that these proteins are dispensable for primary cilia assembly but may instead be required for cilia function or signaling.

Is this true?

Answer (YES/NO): NO